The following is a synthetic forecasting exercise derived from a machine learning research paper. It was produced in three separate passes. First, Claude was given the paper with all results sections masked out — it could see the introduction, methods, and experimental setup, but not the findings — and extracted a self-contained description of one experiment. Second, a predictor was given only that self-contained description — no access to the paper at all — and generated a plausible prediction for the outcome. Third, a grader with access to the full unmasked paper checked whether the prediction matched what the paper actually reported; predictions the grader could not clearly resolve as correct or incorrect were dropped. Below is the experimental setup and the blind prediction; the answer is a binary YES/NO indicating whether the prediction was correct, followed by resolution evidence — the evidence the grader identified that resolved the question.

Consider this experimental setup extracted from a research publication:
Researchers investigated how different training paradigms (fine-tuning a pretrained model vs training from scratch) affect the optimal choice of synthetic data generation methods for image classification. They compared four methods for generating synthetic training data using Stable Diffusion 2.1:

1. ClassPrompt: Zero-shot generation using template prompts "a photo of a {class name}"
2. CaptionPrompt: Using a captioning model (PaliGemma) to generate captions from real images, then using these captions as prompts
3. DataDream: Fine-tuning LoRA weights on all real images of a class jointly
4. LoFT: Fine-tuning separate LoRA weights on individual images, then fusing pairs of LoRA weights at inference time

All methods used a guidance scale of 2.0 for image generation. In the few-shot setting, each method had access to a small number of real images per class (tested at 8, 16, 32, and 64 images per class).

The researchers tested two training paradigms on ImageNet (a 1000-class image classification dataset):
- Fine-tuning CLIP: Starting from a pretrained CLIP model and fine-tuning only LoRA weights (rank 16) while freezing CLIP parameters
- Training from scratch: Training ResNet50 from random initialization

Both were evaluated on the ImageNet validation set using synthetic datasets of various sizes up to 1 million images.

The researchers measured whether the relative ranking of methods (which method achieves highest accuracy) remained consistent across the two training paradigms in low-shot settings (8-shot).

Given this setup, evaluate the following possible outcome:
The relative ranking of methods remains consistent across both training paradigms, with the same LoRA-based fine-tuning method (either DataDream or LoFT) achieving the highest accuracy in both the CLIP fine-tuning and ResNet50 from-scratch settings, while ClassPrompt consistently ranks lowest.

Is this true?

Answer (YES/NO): NO